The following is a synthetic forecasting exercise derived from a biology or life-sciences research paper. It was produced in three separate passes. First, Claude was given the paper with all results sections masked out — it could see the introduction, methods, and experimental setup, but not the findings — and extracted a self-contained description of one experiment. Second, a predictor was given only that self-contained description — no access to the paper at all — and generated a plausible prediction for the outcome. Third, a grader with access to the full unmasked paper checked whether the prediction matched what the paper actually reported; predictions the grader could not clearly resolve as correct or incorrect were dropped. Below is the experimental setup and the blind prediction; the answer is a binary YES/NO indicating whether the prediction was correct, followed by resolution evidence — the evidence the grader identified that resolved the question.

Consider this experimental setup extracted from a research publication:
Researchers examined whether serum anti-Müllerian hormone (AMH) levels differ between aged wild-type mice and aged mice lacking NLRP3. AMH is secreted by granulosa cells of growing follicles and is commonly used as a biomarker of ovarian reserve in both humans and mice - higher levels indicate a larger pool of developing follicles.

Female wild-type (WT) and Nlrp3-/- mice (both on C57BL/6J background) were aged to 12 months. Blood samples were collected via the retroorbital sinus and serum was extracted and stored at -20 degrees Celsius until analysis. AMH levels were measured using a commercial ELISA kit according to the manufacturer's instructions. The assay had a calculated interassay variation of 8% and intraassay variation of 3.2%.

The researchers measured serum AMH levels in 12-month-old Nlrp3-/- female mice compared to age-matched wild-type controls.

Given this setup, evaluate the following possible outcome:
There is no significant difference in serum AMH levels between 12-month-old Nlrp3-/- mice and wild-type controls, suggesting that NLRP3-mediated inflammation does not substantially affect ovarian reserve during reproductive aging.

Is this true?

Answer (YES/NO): NO